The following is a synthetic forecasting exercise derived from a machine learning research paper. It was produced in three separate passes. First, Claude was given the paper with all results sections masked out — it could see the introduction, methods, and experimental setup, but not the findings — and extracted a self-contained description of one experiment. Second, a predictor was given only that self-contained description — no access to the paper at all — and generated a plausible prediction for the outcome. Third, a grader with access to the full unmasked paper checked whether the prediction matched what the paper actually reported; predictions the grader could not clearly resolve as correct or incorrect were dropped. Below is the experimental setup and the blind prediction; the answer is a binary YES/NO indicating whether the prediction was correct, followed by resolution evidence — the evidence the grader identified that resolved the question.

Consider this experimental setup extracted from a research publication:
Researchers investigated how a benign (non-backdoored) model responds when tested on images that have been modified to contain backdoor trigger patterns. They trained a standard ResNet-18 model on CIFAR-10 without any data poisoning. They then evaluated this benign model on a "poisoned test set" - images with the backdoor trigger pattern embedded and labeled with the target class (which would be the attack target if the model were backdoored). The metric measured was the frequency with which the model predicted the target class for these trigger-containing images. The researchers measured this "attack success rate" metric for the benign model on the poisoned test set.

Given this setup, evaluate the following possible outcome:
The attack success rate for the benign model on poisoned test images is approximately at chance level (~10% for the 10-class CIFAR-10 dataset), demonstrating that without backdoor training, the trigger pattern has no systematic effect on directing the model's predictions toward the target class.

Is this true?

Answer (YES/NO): NO